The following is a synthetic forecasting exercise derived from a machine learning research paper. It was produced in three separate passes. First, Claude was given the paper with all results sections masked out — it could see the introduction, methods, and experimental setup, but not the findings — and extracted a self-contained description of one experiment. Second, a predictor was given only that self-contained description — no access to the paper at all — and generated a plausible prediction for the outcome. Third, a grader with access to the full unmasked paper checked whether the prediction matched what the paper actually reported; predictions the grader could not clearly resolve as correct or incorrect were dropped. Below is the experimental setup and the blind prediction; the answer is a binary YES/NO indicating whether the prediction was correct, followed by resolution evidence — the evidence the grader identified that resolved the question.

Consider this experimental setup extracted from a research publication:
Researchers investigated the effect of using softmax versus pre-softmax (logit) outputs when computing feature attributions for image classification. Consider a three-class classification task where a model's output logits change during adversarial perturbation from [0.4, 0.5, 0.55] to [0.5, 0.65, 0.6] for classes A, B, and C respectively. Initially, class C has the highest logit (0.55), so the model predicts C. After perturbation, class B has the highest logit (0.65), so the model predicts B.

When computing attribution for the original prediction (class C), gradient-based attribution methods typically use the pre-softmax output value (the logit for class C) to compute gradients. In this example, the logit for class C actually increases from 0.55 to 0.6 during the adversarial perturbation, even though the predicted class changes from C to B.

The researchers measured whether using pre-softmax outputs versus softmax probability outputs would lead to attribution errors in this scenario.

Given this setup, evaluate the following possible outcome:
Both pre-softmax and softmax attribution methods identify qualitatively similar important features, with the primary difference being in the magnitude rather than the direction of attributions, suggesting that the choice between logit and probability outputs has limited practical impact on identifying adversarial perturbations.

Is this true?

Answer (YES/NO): NO